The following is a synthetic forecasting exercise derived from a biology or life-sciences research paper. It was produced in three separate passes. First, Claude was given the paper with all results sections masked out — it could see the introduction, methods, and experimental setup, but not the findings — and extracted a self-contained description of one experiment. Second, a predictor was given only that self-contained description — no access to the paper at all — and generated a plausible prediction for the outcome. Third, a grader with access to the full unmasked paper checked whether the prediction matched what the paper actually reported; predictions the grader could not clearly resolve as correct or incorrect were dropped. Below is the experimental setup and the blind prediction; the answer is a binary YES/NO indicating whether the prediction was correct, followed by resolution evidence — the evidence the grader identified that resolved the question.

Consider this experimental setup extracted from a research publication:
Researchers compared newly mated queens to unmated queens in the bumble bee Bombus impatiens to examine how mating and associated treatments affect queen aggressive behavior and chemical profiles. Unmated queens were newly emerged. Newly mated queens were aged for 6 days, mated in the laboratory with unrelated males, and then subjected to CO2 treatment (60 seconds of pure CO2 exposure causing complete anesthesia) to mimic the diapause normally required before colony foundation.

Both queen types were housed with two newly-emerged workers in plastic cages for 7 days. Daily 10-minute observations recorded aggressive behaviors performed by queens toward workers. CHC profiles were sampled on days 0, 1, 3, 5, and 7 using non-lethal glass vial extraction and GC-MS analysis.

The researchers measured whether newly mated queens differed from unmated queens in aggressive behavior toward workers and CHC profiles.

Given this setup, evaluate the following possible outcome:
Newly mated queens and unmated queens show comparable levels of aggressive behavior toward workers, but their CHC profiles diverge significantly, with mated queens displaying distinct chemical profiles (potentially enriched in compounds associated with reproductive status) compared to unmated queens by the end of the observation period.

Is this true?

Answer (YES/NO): NO